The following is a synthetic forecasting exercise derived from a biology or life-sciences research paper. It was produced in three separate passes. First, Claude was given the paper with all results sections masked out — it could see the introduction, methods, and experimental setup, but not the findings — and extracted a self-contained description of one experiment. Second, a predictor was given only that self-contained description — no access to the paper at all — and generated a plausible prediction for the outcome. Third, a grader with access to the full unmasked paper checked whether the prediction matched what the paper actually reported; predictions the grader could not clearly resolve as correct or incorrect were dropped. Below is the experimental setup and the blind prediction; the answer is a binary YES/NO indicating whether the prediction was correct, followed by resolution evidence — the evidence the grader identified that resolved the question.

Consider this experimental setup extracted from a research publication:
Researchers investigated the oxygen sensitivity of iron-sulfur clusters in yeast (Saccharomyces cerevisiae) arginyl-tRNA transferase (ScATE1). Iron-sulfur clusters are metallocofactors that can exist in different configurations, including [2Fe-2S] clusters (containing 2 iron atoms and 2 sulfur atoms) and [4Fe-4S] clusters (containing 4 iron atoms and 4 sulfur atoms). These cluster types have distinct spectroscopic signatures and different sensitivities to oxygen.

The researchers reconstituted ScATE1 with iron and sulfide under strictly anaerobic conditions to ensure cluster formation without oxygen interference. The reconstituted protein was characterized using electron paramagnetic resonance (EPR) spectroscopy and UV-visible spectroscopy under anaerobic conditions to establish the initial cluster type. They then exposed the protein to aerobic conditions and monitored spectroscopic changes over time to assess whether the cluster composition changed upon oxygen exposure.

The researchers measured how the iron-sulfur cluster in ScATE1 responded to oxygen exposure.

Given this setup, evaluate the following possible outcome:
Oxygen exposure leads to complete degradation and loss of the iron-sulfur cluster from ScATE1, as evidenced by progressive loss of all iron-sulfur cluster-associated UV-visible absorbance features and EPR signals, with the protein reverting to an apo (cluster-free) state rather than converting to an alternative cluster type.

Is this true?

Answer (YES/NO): NO